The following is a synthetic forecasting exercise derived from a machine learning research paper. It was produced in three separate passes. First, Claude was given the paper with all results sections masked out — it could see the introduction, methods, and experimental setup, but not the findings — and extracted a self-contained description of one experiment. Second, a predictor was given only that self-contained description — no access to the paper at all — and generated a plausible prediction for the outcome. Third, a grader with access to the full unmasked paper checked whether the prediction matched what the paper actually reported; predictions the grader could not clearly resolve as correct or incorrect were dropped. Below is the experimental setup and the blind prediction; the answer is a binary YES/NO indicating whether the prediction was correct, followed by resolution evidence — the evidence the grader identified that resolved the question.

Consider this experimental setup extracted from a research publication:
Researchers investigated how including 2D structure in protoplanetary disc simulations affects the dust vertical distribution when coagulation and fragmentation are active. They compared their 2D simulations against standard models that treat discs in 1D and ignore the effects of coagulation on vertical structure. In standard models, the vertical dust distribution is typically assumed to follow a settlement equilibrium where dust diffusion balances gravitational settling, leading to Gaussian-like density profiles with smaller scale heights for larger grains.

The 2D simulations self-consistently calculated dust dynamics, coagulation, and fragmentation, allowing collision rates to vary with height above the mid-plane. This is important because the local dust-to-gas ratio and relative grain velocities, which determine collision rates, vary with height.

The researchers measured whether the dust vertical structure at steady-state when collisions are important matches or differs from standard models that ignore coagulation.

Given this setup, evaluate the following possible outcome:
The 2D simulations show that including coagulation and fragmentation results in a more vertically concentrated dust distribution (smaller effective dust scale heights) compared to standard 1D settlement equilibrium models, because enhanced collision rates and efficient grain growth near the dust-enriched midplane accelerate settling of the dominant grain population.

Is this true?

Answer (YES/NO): NO